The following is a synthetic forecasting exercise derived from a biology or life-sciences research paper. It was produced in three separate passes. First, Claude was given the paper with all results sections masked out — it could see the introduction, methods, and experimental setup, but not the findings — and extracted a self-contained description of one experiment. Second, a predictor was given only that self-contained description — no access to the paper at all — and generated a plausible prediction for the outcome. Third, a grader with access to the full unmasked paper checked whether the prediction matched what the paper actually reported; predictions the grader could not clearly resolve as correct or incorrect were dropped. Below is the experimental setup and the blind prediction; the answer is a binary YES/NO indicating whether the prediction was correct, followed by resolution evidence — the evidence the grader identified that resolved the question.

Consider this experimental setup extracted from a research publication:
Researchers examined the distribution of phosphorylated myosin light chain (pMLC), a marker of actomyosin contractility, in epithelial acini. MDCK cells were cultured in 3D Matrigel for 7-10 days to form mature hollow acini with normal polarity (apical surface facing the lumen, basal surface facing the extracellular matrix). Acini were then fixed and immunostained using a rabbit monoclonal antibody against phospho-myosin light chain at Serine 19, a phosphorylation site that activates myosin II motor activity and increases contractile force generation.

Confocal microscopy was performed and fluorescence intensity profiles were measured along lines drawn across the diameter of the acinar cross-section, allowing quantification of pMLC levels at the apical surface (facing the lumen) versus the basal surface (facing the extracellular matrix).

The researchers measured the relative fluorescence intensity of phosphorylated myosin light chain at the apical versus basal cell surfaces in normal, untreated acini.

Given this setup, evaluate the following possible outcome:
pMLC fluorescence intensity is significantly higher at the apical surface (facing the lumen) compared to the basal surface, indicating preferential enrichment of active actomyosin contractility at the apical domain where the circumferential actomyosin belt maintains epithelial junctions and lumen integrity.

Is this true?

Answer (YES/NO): NO